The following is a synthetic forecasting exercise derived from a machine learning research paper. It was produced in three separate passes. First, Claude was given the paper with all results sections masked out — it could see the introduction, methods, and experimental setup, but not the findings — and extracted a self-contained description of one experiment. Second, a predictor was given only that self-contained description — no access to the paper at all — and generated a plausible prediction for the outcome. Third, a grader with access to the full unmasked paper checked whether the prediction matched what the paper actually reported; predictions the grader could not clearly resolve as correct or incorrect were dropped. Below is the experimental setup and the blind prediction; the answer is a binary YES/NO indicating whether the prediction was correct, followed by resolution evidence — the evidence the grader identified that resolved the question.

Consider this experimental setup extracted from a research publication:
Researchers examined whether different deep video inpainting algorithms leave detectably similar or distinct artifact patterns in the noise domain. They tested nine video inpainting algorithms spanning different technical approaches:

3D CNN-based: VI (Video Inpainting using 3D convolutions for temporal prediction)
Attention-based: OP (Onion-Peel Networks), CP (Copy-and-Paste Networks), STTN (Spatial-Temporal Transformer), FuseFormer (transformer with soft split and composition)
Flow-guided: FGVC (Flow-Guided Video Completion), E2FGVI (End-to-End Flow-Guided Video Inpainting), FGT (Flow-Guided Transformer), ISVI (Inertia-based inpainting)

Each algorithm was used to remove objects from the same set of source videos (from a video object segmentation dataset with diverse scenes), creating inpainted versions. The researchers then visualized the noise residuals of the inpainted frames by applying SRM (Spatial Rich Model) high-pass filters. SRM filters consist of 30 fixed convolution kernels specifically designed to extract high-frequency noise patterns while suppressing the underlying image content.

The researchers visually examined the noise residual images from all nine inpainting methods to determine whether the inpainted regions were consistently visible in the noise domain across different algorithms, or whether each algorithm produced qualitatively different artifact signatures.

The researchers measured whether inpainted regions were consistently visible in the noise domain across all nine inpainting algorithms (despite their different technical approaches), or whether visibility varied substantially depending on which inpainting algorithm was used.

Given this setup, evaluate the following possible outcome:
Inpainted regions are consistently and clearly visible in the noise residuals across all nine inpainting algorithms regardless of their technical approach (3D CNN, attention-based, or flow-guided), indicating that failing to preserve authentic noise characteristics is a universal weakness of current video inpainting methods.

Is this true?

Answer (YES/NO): YES